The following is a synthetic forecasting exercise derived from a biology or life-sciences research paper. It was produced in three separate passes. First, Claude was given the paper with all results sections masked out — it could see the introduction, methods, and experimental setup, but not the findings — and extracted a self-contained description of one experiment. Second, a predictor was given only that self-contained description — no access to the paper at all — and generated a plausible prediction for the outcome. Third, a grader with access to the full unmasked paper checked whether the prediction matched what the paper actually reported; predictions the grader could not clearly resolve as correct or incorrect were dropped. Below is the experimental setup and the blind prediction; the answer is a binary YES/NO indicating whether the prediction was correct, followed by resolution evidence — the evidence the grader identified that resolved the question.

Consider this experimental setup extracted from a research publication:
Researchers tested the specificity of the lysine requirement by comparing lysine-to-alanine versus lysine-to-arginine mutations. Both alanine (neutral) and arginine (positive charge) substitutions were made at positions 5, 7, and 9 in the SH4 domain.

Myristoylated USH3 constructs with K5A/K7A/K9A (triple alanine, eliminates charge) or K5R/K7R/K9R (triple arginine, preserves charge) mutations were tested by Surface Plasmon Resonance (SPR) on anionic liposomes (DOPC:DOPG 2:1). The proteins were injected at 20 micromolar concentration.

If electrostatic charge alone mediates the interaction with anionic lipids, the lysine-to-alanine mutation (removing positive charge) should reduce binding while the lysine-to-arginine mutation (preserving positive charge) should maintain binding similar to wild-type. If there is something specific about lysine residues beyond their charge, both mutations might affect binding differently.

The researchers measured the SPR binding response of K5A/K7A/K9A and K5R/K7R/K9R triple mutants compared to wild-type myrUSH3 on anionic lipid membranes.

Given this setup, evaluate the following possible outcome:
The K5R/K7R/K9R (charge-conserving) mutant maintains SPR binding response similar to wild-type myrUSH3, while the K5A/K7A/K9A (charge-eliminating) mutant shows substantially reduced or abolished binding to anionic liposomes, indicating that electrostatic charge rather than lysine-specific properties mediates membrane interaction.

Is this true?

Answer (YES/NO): NO